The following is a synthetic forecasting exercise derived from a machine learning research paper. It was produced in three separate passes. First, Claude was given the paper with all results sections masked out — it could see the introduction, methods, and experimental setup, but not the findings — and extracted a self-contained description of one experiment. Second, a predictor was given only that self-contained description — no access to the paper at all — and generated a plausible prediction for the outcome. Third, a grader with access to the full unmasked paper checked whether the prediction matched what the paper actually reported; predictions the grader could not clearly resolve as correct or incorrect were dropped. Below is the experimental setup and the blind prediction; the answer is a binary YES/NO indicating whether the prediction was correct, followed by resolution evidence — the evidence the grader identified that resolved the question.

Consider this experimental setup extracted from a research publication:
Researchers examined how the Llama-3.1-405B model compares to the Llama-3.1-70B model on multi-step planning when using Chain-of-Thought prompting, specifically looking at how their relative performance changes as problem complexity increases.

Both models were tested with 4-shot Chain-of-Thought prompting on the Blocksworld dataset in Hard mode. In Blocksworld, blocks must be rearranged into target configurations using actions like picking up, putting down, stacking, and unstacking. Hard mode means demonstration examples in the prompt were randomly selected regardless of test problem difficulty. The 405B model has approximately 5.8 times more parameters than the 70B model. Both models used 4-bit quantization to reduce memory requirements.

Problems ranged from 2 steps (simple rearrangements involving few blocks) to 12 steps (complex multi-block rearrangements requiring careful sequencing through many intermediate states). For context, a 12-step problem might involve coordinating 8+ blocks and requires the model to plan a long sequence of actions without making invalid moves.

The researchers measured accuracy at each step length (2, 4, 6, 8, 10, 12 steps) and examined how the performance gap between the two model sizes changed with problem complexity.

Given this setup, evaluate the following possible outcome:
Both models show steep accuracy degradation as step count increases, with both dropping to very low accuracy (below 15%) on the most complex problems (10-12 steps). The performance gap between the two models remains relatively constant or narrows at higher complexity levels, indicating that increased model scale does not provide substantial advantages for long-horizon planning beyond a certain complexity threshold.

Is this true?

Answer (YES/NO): NO